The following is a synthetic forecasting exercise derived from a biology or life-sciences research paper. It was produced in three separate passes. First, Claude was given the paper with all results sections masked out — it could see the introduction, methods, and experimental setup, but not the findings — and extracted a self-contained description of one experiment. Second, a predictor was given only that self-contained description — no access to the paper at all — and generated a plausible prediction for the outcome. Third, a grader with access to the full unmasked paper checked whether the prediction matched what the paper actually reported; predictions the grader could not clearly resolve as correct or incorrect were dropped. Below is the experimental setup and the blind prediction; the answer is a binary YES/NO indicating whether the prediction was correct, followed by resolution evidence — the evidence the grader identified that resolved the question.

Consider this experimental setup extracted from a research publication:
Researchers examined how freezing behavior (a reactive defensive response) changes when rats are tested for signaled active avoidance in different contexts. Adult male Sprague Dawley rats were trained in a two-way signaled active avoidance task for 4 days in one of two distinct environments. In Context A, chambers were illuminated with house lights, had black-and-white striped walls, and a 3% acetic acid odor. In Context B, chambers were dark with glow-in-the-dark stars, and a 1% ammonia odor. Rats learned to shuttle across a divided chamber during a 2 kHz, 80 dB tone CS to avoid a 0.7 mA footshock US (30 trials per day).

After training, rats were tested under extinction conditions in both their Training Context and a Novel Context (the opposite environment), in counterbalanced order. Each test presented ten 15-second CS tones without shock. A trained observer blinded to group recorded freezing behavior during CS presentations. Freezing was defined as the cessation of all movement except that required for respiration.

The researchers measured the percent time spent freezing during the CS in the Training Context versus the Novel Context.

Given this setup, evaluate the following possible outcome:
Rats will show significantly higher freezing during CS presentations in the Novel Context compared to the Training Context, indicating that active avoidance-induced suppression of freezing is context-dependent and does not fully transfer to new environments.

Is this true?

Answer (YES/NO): YES